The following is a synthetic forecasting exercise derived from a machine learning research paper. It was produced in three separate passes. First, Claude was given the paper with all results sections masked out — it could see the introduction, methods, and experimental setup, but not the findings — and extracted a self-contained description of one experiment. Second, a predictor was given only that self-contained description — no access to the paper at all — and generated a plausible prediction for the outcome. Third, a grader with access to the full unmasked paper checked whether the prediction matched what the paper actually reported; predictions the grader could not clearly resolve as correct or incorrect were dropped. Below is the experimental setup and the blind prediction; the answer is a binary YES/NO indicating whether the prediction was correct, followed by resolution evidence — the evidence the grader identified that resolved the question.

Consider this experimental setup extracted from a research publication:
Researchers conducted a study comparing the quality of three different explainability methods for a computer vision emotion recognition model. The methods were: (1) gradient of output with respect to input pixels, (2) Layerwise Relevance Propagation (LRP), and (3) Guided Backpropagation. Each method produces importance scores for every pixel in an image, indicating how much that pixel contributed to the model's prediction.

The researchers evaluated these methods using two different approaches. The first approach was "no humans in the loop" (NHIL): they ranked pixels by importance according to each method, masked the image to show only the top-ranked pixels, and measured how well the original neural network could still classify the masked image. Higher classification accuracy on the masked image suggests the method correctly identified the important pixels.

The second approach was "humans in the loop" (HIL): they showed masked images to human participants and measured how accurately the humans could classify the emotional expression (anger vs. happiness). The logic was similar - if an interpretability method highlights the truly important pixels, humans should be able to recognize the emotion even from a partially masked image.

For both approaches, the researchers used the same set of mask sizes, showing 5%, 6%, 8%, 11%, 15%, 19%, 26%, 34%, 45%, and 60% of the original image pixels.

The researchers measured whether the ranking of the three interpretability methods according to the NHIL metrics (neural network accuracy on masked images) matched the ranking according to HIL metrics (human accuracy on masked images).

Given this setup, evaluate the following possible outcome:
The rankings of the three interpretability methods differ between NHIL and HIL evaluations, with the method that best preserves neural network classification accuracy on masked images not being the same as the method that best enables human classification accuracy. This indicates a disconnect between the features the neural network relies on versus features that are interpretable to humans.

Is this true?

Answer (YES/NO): YES